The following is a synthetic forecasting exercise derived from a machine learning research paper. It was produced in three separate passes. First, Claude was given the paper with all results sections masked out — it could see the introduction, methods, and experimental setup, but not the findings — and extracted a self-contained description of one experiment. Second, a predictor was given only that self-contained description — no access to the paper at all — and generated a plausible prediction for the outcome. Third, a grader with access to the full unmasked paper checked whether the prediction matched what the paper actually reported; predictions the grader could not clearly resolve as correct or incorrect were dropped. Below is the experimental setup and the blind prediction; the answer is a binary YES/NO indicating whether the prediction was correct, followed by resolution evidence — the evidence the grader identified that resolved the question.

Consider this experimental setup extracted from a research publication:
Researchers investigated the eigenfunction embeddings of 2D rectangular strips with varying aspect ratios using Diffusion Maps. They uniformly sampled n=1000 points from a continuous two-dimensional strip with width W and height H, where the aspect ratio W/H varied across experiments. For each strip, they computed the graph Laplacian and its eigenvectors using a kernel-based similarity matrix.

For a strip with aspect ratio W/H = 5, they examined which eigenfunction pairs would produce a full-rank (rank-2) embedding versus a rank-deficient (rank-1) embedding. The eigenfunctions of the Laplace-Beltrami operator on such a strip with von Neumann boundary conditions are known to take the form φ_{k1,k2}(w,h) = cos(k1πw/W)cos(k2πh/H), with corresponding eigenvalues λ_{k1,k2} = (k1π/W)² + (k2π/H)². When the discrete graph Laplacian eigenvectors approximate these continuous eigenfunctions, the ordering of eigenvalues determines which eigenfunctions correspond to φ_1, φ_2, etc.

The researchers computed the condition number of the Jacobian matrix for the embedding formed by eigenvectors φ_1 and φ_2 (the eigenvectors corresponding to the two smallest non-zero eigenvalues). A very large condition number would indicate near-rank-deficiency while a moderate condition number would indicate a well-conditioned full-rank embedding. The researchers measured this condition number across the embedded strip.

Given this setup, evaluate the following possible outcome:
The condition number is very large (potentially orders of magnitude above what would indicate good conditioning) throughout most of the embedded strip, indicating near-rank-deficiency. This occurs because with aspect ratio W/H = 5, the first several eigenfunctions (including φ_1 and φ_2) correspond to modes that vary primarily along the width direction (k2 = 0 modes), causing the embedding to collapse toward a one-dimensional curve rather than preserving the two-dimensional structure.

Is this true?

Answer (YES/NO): YES